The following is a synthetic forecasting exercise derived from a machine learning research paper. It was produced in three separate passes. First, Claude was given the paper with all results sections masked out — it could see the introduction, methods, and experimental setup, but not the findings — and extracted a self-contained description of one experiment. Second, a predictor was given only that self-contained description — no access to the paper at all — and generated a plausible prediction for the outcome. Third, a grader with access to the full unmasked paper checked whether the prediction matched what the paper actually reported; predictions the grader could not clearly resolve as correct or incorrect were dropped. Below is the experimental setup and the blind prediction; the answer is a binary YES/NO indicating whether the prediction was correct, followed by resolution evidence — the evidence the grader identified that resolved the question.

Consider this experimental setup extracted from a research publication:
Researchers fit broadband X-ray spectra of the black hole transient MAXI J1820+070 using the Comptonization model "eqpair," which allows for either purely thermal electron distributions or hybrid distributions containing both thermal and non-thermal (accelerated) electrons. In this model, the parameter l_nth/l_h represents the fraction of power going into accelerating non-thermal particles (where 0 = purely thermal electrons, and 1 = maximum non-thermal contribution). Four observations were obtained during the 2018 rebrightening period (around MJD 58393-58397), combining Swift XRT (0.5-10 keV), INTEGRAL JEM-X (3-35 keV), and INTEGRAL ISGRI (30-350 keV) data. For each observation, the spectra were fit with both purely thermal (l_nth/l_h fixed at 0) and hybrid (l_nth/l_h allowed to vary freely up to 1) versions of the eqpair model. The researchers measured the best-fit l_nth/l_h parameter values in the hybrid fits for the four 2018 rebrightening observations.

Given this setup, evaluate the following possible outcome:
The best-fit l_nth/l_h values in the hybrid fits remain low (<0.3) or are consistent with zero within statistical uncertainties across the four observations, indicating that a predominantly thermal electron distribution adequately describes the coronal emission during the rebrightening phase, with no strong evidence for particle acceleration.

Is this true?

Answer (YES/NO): NO